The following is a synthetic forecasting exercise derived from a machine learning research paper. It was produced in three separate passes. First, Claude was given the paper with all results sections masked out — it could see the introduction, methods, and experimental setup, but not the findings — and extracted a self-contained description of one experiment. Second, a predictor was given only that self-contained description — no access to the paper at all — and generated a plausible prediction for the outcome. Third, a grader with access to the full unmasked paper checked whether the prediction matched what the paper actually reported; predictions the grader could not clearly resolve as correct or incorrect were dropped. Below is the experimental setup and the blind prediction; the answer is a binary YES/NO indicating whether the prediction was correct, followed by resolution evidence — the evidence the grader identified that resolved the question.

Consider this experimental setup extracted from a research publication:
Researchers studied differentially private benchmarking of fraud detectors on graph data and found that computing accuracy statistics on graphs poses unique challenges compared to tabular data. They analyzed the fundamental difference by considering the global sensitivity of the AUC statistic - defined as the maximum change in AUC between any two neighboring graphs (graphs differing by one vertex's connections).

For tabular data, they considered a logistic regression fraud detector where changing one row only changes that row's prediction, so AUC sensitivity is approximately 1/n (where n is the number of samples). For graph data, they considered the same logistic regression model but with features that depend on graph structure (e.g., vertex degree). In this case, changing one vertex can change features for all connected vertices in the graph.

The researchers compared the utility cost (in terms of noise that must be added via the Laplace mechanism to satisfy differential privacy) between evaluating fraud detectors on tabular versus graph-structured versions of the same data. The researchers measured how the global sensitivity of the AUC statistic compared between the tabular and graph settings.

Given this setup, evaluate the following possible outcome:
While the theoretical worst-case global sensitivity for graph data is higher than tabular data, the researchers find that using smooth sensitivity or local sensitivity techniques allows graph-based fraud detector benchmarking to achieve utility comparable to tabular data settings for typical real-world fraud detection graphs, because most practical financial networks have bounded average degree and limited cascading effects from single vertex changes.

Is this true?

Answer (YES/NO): NO